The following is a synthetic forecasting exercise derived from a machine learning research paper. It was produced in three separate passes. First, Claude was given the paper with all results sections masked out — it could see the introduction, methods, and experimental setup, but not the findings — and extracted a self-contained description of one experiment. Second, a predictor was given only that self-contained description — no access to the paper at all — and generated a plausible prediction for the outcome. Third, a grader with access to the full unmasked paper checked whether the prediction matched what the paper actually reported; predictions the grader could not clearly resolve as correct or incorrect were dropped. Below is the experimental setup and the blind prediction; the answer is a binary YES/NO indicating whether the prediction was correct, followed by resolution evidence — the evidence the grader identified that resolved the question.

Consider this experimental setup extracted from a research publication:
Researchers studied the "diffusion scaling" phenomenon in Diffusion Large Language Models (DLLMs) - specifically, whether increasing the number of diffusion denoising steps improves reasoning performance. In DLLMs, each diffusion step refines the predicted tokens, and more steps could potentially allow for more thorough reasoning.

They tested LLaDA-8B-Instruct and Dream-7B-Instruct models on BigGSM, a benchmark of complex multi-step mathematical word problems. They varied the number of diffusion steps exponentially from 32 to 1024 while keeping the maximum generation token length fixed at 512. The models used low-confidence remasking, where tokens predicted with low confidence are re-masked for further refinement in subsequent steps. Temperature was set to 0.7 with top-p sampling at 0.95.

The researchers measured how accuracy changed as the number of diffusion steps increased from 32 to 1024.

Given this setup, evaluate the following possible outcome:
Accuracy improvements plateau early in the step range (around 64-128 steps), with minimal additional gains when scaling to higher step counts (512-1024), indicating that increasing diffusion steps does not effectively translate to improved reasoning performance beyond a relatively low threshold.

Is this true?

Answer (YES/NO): NO